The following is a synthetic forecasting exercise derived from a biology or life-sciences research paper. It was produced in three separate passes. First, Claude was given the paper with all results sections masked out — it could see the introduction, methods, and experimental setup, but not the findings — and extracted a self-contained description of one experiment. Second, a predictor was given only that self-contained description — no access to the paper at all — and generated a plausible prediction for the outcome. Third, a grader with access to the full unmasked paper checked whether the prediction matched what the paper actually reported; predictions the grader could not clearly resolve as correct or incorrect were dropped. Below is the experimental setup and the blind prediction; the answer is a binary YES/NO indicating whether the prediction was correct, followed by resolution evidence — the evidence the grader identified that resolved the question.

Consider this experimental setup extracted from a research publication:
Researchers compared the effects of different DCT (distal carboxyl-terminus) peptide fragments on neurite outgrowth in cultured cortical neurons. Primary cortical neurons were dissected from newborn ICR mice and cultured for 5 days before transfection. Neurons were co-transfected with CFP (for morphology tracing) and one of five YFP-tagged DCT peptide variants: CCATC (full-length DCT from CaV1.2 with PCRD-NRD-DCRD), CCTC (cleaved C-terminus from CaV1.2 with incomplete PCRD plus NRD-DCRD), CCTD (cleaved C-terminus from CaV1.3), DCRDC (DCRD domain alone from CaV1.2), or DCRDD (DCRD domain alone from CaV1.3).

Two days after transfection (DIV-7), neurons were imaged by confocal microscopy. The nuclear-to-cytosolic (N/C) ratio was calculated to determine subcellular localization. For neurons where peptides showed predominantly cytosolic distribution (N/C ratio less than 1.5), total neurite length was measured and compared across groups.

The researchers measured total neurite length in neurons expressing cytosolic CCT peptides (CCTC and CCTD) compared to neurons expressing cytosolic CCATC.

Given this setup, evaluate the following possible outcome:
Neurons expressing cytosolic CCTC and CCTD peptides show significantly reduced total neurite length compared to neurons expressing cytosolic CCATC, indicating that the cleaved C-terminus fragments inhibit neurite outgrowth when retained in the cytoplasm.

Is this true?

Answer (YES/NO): YES